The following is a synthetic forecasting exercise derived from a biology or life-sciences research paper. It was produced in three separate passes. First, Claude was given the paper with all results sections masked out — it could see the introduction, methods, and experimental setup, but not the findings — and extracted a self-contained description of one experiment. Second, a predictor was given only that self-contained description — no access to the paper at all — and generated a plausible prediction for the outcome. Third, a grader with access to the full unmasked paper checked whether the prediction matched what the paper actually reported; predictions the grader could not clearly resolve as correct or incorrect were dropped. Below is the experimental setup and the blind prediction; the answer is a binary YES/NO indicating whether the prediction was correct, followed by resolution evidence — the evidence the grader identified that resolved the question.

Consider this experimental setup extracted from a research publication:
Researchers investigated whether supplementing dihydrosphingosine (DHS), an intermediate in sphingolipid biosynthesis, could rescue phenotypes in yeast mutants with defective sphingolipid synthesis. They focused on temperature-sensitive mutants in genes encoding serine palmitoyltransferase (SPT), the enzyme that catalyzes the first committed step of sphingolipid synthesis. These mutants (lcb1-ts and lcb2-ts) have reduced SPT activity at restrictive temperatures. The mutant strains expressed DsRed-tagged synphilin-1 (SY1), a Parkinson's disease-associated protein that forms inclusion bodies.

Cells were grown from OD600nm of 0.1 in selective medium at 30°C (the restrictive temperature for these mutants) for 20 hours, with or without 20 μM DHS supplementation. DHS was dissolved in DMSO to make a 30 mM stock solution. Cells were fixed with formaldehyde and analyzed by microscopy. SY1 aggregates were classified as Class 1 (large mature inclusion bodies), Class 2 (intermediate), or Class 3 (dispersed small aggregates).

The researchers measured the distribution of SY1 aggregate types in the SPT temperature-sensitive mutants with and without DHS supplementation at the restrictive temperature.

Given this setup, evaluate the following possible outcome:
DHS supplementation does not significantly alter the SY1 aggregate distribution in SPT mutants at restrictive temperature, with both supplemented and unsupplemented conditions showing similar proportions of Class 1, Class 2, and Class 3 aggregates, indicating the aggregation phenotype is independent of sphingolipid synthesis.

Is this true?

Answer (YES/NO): NO